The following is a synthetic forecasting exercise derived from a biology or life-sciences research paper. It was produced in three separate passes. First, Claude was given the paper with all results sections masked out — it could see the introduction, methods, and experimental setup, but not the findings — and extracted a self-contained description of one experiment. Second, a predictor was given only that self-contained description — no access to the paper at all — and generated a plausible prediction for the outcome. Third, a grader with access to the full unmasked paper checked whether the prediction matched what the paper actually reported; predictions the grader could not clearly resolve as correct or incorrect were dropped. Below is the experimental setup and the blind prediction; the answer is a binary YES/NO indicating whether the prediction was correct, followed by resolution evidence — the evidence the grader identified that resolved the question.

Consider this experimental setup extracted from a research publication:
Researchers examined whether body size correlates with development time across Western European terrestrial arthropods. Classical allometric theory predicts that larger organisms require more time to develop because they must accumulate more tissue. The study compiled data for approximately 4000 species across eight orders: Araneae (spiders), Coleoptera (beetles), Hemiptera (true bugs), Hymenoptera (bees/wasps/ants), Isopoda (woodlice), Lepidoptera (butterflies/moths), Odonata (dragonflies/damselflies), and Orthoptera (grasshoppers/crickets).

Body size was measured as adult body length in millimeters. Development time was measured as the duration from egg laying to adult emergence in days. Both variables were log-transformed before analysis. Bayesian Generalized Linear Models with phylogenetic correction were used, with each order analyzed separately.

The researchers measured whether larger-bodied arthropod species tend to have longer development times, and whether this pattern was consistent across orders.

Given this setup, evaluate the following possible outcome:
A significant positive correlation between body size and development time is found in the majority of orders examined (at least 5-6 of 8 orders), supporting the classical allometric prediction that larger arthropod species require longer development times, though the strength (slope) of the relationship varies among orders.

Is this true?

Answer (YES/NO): NO